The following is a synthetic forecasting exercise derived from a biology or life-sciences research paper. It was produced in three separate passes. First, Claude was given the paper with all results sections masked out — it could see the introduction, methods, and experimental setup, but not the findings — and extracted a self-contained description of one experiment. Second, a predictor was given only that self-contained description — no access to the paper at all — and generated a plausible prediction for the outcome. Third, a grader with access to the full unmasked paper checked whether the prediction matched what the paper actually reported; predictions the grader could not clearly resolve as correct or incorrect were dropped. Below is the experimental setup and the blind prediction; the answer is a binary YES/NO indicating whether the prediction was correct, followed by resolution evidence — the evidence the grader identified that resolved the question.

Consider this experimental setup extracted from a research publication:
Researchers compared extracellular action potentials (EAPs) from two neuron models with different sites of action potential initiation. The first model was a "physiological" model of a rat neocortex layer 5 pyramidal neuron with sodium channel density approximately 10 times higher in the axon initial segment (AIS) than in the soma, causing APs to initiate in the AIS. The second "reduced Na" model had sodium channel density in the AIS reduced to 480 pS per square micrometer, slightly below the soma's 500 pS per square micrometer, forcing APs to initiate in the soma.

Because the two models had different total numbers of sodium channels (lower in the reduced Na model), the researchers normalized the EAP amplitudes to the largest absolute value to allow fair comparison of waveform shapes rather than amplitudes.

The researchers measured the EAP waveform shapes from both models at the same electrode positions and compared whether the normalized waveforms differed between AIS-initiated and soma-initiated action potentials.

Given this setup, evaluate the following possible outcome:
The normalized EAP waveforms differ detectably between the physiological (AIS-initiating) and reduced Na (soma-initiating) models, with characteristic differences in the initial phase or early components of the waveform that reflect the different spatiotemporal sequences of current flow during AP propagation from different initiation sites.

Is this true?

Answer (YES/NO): YES